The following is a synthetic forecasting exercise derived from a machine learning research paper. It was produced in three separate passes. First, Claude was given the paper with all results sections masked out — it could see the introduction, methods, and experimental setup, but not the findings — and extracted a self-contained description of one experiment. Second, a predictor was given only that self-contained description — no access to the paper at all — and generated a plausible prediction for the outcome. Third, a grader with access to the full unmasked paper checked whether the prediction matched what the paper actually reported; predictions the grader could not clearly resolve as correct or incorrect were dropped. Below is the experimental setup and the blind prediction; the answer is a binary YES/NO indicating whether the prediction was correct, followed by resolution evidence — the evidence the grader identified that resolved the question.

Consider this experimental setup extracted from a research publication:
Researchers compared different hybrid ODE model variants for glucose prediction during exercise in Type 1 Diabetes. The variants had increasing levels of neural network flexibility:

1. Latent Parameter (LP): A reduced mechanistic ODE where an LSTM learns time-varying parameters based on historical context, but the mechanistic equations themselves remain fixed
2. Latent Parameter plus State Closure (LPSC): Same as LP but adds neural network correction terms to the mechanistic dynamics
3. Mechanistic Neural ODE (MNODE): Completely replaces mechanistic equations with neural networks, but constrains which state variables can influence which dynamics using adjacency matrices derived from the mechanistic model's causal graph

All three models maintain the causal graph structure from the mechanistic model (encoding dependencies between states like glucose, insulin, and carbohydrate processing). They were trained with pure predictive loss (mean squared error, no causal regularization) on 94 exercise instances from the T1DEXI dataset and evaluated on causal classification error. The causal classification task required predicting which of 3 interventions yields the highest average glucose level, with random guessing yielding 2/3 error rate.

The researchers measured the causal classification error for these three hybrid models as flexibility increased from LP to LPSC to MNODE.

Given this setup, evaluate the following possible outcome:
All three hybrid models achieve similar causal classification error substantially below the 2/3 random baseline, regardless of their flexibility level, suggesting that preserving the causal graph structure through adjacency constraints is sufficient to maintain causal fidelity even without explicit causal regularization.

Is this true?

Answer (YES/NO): NO